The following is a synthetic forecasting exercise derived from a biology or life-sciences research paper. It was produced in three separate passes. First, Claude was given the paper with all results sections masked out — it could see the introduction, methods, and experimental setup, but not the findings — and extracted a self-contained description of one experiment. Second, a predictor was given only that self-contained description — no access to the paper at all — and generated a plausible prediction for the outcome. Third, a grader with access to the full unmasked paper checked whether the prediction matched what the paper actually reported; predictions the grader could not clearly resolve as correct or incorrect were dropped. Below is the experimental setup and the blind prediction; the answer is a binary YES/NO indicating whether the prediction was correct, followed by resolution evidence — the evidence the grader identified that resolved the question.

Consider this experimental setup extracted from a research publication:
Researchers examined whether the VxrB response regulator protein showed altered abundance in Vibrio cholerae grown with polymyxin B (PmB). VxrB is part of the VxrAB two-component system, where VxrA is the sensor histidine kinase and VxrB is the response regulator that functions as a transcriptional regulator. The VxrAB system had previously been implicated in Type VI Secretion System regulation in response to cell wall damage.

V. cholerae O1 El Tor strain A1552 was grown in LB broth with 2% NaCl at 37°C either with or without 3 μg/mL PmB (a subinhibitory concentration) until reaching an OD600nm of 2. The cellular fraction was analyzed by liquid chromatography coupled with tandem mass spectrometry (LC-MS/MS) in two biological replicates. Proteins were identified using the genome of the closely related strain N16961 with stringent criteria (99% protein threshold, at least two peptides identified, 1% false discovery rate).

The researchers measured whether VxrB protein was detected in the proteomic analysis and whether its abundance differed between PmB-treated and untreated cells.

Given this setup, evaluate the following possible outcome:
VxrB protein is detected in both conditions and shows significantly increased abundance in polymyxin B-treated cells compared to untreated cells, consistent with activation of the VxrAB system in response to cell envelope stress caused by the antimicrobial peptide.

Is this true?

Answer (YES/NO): YES